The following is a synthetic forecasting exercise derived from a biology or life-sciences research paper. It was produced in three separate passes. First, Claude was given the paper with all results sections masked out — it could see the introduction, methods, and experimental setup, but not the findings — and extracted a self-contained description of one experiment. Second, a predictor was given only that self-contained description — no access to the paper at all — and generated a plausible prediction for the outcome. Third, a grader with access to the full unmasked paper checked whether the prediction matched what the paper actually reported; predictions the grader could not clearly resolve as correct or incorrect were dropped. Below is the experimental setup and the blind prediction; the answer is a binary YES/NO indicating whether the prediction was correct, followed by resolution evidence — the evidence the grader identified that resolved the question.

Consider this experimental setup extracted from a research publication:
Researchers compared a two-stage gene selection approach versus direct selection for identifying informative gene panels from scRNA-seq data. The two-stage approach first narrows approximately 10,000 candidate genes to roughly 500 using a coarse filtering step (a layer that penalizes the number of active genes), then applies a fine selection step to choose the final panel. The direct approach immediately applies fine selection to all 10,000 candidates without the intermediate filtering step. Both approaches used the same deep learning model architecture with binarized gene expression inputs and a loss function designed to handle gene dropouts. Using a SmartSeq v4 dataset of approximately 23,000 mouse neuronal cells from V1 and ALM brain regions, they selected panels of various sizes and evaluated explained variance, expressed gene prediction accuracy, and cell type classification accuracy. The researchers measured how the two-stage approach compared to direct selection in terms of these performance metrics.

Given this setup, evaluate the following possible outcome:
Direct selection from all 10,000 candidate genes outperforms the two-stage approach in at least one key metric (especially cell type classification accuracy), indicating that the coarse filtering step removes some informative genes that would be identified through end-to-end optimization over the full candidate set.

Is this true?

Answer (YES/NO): NO